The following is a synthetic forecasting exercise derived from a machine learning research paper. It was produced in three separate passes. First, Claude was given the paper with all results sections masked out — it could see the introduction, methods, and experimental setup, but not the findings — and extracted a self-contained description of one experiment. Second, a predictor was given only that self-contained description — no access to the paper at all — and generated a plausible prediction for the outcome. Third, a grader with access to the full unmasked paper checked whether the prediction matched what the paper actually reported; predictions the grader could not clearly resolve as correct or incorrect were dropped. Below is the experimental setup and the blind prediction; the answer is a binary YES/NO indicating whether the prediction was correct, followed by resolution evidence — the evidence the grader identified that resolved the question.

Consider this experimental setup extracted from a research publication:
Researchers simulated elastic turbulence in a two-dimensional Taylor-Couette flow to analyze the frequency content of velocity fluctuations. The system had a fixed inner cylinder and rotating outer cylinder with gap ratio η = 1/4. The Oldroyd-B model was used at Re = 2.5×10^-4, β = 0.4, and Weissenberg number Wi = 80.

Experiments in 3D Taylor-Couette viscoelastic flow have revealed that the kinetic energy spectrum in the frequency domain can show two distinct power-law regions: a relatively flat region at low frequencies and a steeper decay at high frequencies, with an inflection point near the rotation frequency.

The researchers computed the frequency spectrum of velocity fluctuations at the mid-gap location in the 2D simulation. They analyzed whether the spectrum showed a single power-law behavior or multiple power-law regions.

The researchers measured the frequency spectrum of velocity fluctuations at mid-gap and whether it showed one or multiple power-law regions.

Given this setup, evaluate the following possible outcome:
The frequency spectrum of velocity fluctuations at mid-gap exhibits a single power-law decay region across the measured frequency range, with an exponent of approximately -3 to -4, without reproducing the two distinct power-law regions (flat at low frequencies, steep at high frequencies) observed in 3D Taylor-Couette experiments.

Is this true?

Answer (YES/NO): NO